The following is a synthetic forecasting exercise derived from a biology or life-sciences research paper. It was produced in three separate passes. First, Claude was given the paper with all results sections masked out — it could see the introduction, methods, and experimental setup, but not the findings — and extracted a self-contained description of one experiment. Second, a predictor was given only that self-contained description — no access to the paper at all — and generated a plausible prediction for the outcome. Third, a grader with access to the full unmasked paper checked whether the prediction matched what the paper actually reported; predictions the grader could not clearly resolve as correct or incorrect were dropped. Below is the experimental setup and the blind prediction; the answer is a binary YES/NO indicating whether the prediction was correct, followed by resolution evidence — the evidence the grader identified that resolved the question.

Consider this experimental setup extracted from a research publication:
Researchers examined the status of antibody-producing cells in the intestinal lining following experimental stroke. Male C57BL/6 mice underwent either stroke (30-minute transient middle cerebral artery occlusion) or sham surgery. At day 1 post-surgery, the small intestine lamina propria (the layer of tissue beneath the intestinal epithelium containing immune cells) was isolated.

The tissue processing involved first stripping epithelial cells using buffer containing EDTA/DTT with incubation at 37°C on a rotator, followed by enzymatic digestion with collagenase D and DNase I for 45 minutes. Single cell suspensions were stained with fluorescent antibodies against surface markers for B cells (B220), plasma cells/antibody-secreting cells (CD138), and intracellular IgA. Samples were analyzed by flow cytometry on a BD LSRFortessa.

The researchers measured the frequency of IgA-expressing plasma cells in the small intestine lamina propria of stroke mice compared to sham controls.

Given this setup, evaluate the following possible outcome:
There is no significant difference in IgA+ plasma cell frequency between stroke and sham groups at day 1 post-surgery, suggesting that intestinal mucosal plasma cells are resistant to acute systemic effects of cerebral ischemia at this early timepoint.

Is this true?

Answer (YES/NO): YES